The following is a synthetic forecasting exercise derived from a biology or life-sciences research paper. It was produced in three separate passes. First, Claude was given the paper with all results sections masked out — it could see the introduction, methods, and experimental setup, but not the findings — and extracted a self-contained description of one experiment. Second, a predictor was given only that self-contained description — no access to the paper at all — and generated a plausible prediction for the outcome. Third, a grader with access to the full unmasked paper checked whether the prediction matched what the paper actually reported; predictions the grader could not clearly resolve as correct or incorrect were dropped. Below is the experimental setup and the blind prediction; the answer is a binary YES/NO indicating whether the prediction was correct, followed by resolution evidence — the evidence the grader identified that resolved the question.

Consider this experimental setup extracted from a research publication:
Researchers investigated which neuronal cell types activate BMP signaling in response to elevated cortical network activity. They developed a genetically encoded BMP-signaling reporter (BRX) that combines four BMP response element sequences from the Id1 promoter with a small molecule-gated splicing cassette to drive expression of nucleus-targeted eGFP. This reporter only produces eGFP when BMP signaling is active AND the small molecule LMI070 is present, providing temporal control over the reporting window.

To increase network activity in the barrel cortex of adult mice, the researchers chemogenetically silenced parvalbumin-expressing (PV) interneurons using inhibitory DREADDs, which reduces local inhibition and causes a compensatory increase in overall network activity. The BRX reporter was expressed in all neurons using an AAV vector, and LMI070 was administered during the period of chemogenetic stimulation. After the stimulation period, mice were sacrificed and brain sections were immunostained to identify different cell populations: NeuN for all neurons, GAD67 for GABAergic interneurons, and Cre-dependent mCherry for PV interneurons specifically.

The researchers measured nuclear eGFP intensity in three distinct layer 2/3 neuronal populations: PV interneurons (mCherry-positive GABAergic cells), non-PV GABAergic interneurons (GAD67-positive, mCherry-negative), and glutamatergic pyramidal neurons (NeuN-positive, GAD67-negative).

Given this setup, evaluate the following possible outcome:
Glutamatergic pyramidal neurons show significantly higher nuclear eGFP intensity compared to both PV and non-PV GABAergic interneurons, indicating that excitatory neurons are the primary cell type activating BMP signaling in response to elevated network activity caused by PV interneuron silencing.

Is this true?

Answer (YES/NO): NO